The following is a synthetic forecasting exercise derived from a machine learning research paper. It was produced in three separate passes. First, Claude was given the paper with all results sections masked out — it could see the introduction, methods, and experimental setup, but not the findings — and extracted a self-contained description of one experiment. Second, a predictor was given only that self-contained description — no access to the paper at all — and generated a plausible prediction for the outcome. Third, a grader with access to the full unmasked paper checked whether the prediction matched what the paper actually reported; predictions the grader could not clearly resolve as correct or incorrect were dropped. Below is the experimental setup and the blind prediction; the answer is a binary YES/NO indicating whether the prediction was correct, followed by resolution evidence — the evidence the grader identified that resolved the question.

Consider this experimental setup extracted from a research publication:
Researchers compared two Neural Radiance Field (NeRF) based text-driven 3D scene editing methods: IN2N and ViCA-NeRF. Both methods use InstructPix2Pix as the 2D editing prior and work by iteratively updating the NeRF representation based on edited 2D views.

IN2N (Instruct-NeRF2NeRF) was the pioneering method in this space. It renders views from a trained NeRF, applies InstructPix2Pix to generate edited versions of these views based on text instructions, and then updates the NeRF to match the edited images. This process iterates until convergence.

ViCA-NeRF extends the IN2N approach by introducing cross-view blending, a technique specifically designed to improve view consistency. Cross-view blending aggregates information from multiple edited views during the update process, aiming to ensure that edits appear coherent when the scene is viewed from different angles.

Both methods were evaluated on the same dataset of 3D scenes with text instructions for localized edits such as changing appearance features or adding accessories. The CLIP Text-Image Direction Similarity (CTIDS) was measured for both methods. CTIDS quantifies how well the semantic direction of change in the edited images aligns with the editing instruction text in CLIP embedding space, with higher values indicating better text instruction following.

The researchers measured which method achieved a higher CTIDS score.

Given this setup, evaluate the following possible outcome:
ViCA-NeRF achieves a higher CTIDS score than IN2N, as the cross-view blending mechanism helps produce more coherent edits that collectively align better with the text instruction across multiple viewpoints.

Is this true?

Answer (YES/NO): NO